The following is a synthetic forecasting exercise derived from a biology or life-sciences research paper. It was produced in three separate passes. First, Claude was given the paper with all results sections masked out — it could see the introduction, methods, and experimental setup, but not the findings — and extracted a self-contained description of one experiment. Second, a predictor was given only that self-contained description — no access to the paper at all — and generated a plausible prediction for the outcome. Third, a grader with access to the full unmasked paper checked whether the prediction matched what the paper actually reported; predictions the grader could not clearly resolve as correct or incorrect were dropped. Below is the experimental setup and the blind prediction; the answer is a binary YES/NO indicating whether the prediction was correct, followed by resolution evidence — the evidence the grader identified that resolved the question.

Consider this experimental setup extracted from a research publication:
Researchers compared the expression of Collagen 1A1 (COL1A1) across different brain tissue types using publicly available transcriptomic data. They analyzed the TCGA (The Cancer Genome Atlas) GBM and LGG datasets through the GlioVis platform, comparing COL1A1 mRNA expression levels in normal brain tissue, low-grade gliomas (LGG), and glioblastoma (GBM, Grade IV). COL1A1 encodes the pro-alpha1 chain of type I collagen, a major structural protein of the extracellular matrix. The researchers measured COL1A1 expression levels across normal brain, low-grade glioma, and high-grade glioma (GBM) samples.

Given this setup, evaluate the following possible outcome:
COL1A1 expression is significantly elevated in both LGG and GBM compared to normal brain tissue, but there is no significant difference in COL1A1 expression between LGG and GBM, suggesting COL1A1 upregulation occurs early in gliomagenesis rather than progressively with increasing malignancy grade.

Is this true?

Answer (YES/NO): NO